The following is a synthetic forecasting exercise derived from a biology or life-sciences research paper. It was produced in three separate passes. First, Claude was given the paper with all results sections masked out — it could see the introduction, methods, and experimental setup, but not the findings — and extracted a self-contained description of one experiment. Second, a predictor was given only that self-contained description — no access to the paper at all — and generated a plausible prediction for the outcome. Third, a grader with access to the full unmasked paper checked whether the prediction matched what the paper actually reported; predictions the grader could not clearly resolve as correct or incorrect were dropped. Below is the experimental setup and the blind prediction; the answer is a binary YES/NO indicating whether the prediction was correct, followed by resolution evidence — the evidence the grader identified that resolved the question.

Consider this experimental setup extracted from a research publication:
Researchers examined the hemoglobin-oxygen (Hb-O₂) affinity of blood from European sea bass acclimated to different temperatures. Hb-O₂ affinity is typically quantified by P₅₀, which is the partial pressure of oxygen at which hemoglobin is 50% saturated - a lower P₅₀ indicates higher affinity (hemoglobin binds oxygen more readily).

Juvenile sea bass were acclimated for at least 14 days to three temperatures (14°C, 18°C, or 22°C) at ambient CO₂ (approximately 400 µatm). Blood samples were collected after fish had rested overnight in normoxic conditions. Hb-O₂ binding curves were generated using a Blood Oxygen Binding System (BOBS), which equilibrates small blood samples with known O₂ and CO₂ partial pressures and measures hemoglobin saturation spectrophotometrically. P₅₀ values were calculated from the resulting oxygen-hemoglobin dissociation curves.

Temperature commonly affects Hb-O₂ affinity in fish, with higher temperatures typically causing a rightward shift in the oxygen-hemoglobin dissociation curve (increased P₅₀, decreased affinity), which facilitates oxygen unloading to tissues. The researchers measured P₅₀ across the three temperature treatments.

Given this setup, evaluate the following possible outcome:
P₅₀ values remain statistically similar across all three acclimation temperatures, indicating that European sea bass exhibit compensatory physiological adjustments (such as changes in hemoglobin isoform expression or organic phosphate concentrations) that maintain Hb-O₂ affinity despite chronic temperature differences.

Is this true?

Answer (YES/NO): YES